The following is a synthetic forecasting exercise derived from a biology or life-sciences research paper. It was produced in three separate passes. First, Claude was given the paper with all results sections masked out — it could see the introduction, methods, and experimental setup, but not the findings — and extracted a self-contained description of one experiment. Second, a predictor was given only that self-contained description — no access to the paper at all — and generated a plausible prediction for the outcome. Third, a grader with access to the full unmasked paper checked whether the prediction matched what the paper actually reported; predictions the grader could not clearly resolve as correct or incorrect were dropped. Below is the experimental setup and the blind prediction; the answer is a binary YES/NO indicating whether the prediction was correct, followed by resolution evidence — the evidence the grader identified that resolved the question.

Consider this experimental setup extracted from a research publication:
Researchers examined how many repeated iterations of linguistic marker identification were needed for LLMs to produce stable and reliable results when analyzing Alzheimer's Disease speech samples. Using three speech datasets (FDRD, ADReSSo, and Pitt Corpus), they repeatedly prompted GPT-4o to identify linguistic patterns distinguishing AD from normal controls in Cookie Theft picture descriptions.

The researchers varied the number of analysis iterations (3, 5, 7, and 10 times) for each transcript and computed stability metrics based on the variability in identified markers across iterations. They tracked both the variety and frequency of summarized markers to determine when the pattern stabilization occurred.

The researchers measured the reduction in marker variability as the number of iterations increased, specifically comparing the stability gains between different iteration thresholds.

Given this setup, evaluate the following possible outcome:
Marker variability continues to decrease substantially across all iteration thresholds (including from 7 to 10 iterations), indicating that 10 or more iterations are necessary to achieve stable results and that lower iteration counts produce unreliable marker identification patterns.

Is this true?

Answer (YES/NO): NO